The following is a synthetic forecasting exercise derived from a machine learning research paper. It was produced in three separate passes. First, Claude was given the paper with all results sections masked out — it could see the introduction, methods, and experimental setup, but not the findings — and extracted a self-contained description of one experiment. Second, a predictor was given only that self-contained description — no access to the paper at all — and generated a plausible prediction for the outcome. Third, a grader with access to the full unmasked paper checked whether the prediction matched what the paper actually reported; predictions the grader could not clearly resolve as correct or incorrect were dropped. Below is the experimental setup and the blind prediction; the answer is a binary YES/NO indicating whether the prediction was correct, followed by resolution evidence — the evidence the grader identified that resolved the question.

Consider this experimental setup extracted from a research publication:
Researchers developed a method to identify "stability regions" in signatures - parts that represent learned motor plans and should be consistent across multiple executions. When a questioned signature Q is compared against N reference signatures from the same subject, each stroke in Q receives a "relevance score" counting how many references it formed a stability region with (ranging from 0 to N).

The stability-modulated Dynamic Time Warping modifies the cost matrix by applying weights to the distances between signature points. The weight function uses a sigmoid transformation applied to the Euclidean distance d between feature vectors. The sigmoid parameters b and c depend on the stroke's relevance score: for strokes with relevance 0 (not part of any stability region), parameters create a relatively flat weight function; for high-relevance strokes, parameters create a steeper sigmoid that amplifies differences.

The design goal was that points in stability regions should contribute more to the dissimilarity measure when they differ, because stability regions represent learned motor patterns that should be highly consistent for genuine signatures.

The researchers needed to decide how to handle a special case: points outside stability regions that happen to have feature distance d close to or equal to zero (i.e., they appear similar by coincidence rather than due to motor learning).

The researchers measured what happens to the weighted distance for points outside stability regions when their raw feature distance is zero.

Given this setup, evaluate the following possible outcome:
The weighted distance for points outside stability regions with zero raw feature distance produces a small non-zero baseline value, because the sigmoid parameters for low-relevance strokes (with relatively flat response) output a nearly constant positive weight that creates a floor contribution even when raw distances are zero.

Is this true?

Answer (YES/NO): NO